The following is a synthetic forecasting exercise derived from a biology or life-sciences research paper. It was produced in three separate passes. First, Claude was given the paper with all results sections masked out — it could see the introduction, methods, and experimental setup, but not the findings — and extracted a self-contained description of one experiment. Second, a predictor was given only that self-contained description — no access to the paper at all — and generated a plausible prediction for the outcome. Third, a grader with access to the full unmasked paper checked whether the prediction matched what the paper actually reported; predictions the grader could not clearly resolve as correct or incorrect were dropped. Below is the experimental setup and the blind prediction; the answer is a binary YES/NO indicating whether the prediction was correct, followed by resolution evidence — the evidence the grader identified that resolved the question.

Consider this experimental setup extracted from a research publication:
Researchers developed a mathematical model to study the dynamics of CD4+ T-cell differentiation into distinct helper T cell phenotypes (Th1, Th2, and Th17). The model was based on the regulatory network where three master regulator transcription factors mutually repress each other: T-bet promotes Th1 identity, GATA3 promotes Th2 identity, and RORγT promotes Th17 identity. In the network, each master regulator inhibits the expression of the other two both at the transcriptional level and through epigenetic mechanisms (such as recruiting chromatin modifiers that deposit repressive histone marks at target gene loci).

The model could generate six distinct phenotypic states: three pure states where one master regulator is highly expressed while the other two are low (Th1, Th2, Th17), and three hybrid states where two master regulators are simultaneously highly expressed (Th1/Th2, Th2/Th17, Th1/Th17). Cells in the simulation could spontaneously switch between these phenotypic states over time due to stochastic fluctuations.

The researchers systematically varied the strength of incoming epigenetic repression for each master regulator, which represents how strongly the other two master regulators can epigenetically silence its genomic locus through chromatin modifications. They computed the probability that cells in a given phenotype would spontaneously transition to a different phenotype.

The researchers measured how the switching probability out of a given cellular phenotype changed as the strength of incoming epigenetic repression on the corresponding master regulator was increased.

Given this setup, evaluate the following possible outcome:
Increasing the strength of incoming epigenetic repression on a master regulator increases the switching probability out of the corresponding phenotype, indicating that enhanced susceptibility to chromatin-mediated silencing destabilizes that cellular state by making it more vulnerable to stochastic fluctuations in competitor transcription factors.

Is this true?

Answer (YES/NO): YES